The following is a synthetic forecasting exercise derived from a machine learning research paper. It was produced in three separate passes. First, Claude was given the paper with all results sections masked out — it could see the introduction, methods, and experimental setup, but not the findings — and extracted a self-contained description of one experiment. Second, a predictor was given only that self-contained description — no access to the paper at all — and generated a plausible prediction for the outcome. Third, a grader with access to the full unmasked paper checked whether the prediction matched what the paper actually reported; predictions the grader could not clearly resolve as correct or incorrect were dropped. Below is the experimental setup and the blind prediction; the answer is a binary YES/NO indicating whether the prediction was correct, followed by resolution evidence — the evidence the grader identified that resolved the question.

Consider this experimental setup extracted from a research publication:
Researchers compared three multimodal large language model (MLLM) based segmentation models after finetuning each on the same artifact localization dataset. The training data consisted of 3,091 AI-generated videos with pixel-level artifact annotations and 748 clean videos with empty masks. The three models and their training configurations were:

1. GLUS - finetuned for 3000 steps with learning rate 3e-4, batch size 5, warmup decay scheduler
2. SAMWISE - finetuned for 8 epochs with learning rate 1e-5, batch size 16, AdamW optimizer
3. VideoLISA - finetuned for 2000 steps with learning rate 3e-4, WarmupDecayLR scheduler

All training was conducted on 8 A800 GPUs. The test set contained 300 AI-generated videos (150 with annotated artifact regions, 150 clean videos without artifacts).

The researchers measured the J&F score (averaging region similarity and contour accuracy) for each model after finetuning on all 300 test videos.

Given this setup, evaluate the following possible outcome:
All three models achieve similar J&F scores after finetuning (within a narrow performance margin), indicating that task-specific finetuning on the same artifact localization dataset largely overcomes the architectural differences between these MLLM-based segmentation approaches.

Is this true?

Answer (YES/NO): NO